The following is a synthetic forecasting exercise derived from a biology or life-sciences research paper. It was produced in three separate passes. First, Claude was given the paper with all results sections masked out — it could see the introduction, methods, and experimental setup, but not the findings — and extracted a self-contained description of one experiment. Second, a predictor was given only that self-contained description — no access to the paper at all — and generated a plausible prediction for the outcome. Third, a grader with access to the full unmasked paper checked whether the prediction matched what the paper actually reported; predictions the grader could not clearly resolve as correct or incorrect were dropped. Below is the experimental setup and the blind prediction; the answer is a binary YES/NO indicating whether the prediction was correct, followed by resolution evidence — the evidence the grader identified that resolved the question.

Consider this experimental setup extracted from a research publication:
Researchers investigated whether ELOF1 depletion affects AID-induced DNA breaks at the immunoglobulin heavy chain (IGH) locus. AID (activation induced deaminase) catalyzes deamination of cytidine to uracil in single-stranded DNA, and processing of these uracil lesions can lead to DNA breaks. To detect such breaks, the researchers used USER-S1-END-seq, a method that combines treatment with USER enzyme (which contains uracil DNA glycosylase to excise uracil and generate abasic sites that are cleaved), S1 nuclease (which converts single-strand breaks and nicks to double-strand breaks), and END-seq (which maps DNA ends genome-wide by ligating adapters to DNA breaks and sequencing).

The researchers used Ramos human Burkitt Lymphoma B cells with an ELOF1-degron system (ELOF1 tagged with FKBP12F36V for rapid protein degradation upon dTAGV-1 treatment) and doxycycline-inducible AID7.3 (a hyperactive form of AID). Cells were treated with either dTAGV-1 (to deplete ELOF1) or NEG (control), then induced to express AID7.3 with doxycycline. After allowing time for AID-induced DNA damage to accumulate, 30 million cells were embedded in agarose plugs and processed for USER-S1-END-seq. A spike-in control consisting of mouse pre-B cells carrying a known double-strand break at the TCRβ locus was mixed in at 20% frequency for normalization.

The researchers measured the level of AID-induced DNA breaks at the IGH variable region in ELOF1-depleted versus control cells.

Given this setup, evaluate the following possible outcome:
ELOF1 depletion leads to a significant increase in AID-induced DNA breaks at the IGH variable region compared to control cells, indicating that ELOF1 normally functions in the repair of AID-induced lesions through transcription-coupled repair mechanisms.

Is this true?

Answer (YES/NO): NO